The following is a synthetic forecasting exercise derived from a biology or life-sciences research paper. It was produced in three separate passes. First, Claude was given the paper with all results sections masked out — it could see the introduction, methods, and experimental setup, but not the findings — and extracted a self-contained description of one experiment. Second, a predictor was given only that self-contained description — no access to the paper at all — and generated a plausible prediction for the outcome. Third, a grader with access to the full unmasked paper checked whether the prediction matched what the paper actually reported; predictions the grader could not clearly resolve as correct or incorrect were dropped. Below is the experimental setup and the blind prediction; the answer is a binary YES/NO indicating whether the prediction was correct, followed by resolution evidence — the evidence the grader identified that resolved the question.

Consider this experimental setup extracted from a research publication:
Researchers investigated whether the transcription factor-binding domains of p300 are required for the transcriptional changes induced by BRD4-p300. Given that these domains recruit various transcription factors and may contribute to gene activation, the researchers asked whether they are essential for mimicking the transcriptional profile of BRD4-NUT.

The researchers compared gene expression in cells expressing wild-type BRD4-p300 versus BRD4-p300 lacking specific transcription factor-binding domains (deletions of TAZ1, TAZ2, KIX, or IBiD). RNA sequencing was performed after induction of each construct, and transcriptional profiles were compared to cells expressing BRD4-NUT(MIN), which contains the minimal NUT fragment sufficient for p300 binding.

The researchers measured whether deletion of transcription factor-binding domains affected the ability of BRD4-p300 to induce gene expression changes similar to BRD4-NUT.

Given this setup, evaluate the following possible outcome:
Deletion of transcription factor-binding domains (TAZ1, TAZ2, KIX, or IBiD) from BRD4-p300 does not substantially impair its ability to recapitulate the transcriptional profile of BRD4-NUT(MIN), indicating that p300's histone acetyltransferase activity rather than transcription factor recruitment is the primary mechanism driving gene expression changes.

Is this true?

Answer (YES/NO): YES